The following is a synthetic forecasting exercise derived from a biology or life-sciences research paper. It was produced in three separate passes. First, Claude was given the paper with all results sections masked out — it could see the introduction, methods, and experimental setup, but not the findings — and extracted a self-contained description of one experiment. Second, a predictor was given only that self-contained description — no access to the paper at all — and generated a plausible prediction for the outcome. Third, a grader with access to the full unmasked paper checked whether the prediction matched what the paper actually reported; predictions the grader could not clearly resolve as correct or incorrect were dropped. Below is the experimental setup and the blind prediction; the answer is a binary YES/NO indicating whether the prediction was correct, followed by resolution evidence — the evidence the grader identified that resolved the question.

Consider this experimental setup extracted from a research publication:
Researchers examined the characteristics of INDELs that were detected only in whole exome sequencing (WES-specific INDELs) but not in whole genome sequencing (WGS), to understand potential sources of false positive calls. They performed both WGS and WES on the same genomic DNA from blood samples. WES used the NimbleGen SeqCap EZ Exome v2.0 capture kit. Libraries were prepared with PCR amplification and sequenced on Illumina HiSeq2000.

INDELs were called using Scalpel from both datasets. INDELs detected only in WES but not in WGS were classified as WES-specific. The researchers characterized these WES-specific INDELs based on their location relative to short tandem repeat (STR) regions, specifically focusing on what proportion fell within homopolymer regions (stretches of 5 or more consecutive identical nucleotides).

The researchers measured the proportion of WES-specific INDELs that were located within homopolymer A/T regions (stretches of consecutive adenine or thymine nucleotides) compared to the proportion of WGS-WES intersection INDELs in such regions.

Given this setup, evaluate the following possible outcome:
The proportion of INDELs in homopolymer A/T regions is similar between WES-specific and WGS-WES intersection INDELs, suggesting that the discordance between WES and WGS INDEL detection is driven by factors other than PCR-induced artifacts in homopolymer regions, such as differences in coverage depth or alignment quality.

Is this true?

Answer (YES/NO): NO